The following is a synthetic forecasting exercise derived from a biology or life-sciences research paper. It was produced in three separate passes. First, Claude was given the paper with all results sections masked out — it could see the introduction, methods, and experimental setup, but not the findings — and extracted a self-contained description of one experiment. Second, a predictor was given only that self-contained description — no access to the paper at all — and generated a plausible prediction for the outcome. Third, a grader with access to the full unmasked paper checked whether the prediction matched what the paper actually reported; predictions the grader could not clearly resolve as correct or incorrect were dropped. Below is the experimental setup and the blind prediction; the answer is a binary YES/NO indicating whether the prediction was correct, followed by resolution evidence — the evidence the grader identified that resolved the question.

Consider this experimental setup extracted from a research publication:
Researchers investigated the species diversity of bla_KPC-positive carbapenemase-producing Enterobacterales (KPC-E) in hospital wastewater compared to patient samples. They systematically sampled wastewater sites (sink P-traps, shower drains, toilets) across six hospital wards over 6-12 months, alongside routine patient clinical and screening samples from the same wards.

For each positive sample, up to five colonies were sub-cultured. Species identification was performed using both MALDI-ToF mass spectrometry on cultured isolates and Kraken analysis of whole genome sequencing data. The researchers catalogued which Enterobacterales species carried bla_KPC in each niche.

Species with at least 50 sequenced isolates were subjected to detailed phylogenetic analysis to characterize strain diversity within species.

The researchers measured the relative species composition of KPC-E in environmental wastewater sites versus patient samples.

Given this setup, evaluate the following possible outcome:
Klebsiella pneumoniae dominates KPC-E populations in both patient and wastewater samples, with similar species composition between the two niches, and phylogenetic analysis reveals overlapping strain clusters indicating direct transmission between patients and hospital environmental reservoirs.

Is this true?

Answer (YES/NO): NO